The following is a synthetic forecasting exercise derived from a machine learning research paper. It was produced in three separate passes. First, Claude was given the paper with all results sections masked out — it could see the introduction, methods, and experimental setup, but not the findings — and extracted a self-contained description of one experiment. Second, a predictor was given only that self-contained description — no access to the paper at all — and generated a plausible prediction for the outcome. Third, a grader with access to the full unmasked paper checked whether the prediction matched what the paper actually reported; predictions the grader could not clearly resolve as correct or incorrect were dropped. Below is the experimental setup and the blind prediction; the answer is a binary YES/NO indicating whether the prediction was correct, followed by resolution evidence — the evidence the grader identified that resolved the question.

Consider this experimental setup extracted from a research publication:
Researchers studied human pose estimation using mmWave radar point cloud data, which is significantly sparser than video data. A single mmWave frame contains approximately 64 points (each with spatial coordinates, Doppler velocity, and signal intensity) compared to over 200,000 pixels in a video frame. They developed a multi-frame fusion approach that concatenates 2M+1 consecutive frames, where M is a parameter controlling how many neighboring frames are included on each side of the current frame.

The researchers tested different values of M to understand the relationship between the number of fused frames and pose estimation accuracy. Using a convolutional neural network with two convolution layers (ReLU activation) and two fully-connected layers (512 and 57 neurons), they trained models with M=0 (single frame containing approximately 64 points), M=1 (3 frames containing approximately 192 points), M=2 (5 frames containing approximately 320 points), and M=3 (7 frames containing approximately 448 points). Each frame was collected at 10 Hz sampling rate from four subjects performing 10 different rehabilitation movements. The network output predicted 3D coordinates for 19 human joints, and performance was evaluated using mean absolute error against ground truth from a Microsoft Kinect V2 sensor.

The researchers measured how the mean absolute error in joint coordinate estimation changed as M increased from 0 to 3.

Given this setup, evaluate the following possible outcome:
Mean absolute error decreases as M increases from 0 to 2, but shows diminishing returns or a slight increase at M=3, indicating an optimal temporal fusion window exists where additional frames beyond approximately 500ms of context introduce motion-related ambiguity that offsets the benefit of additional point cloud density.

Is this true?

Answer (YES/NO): NO